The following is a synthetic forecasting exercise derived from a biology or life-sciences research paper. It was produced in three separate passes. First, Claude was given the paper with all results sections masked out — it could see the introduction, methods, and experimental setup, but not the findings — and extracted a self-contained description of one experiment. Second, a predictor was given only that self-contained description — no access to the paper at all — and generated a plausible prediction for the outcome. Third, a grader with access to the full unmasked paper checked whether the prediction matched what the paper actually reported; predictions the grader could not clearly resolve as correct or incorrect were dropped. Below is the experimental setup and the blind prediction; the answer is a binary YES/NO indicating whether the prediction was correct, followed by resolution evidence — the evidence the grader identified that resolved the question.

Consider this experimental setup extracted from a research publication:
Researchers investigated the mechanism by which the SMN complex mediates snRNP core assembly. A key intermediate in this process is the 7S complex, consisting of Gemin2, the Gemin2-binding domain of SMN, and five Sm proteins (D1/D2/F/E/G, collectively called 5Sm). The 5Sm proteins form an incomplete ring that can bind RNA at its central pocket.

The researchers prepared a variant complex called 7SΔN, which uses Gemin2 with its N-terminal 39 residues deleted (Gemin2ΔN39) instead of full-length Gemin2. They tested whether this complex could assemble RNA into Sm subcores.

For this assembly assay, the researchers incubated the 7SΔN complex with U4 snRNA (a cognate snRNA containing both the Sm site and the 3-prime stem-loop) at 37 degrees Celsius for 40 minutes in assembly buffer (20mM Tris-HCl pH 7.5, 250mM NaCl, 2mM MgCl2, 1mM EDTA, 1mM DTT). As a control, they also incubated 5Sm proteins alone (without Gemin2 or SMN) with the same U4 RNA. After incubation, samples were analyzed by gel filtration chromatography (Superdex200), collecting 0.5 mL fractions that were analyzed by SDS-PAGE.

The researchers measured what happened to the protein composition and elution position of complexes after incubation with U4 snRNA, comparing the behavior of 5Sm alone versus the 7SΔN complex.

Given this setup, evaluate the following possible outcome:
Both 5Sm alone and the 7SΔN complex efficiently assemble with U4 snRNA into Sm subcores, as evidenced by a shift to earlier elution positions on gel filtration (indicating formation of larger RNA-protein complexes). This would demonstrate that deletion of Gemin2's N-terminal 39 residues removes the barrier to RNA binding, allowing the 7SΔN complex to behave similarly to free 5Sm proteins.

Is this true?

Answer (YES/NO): NO